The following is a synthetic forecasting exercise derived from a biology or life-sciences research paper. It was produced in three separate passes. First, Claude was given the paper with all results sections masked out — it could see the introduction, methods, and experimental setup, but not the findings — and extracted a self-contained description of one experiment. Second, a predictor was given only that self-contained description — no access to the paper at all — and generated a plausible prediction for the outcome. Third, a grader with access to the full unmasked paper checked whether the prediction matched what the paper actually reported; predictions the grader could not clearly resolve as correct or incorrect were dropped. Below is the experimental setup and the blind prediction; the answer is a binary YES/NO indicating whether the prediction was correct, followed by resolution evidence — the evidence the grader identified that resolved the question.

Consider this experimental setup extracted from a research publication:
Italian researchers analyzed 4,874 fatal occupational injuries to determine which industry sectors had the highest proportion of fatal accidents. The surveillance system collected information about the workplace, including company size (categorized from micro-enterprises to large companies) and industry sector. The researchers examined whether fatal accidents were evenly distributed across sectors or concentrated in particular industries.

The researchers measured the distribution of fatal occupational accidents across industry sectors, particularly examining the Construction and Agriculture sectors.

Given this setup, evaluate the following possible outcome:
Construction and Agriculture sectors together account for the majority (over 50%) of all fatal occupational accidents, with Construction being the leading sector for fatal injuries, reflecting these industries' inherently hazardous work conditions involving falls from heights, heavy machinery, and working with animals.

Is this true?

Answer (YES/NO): NO